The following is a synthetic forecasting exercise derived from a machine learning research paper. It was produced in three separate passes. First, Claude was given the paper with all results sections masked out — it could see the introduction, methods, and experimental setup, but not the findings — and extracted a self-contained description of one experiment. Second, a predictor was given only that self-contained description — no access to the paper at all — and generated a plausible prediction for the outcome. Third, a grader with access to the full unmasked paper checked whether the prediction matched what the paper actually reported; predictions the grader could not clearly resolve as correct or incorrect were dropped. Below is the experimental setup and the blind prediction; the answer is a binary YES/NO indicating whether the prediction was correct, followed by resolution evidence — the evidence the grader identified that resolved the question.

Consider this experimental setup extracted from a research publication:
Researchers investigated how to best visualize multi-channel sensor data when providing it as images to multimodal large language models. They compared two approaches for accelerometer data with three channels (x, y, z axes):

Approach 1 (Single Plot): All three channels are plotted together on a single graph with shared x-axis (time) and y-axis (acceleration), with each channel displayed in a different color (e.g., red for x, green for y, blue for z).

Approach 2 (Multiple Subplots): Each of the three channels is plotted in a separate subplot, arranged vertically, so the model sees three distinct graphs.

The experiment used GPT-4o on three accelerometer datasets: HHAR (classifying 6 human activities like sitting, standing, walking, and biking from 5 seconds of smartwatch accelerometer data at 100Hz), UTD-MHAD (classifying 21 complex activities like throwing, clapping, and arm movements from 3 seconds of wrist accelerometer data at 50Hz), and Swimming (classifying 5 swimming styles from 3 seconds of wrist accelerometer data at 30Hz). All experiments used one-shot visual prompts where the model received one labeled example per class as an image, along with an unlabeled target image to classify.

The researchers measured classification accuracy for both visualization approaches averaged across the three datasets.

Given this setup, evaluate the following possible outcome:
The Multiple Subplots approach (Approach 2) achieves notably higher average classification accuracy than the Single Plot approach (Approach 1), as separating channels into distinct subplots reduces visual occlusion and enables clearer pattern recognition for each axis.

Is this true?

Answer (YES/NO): NO